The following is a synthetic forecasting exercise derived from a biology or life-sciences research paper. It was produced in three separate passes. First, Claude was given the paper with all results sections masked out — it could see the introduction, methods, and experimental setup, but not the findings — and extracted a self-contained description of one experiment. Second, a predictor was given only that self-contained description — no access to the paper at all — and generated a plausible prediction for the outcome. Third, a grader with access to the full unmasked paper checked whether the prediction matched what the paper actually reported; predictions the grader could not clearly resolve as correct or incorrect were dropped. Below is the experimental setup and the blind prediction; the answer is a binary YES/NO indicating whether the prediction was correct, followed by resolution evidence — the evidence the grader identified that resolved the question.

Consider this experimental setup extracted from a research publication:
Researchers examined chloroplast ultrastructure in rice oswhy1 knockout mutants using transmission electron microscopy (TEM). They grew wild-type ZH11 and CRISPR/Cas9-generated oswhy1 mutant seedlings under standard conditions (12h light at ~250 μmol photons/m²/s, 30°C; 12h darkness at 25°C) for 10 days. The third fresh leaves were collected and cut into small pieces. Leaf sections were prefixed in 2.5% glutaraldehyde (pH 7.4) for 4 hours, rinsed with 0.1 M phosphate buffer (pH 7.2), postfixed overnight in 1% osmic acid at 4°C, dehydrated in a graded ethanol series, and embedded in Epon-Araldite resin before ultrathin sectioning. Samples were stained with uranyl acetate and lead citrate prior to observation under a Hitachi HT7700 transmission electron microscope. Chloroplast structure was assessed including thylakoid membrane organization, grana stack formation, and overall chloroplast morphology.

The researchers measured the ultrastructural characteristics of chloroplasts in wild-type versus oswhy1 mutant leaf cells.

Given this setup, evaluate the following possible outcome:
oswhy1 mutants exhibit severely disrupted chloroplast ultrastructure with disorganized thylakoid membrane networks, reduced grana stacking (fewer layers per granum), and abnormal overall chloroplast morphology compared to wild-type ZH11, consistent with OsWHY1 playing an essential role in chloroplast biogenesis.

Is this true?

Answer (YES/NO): YES